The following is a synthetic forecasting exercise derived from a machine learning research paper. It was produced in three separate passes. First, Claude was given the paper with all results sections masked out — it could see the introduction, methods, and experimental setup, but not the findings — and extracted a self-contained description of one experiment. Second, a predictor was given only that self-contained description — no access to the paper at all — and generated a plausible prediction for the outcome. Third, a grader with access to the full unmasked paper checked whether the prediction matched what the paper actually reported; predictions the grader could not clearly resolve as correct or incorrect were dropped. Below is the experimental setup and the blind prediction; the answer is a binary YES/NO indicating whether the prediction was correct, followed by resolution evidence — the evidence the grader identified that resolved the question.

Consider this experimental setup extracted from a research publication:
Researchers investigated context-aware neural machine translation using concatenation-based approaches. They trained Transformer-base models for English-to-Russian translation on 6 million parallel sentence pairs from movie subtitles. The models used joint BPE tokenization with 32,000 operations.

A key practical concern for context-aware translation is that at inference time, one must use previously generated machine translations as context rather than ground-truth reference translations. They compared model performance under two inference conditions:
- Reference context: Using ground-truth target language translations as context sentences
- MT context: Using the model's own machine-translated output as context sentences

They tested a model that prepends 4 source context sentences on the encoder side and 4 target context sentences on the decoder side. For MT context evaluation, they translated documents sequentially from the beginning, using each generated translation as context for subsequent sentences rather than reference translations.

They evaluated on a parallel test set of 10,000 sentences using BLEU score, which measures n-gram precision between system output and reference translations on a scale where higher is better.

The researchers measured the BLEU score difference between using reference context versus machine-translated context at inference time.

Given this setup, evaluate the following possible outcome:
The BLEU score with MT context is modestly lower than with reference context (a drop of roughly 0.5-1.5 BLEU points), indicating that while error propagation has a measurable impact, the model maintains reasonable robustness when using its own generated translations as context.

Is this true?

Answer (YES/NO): YES